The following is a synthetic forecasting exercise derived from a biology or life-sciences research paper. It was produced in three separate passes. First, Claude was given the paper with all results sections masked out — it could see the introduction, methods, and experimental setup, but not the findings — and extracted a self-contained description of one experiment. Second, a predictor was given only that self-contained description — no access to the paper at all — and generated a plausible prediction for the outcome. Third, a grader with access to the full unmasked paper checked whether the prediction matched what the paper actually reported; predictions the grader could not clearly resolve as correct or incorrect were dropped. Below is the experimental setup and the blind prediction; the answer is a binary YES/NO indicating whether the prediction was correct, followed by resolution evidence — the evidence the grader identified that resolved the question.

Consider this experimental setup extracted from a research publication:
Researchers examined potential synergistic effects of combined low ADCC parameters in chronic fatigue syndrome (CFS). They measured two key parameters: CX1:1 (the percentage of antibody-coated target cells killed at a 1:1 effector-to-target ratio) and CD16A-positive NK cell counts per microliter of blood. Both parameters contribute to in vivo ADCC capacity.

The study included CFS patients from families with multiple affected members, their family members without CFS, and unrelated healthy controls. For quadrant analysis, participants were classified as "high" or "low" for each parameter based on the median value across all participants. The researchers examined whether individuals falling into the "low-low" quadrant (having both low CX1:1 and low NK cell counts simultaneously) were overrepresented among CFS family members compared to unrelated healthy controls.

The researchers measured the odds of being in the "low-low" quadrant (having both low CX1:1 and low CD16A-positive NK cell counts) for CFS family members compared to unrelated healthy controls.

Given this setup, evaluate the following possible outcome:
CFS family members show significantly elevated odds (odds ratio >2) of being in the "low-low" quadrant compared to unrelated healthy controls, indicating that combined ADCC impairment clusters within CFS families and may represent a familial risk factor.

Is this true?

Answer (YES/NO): YES